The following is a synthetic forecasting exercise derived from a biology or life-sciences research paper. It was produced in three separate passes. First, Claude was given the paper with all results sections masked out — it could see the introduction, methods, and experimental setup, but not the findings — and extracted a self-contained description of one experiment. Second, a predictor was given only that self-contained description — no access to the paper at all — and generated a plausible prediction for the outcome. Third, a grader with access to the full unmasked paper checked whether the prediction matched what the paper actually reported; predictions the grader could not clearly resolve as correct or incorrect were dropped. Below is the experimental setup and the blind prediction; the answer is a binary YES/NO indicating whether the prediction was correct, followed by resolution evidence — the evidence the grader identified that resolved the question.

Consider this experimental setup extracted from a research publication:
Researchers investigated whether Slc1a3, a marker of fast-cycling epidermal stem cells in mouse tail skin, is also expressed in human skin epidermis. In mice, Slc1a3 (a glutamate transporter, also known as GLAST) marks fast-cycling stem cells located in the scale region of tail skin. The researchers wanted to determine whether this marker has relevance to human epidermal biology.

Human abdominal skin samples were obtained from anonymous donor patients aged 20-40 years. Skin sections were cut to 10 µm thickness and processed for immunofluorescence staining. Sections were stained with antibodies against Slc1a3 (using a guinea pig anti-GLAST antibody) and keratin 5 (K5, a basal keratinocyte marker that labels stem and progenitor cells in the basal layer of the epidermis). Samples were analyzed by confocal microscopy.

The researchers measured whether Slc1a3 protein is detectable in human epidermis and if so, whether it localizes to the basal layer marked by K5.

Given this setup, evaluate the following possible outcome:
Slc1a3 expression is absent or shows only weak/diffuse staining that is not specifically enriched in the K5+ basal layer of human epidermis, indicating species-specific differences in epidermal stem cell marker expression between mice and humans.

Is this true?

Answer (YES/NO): NO